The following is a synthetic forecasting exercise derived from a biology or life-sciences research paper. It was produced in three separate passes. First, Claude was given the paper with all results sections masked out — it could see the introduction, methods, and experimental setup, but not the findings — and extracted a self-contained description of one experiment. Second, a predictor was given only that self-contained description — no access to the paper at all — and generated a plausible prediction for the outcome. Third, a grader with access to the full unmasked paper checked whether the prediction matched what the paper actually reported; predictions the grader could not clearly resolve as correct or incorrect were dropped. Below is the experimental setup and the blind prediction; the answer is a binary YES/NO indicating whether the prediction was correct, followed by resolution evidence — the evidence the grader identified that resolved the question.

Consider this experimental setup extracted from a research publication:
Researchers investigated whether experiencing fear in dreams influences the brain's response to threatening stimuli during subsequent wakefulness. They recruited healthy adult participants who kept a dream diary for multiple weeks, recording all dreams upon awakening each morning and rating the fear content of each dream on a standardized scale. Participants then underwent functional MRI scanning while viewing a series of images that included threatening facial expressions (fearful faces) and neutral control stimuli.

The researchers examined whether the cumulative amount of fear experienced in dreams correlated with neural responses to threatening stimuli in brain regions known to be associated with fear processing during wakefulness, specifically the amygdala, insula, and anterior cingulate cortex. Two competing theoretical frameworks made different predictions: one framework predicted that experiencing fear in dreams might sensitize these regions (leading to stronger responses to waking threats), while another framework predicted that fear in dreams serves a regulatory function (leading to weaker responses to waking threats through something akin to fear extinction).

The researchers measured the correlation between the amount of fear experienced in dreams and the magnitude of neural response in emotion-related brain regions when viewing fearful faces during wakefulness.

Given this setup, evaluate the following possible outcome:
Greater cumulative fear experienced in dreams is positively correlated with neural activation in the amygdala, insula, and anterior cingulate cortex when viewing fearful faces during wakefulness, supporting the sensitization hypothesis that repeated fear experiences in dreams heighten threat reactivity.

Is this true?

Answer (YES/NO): NO